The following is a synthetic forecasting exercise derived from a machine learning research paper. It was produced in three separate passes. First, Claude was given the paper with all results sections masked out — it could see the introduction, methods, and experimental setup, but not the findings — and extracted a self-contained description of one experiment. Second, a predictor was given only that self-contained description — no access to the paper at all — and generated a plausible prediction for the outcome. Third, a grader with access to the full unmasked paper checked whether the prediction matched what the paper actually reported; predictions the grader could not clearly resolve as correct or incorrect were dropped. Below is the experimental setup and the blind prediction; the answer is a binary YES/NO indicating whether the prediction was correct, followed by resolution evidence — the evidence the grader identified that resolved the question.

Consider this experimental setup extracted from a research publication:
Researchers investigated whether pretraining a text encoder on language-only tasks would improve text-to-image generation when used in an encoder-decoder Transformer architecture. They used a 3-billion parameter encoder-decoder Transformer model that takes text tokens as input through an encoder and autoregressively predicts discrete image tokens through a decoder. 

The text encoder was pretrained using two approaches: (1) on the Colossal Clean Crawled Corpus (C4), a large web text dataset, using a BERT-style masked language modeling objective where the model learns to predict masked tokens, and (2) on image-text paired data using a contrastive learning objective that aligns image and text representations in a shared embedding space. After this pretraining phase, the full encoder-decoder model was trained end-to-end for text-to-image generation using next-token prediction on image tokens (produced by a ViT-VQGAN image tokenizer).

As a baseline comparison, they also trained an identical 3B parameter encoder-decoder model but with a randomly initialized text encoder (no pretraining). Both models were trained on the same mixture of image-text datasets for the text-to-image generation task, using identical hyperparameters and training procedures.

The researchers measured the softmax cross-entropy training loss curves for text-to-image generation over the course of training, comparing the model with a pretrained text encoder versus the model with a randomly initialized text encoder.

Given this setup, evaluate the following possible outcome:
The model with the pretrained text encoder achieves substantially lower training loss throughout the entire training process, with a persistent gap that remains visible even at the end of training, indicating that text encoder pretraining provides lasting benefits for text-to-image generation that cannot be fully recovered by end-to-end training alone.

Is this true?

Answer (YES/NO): NO